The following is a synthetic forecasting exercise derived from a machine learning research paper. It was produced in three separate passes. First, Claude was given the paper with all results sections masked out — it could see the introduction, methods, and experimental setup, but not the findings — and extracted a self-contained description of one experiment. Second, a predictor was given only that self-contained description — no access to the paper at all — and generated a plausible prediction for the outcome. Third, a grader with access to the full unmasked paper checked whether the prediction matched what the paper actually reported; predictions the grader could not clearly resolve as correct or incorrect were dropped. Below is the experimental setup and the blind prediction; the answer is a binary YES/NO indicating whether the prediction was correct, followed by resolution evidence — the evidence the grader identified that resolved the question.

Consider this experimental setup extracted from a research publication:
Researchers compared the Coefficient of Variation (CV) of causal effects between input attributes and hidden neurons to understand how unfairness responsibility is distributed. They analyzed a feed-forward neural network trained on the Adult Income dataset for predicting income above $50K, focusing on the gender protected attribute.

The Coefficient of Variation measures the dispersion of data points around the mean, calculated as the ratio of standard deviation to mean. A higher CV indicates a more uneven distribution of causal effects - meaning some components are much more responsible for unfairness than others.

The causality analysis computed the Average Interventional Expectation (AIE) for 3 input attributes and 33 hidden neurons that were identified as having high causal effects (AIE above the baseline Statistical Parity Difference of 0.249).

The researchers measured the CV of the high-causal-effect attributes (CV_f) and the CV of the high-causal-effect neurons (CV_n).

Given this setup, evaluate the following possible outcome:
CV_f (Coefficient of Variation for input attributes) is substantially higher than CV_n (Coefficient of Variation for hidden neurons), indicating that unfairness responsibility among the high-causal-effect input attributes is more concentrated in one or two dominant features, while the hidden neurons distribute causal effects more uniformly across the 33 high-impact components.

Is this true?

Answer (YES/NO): NO